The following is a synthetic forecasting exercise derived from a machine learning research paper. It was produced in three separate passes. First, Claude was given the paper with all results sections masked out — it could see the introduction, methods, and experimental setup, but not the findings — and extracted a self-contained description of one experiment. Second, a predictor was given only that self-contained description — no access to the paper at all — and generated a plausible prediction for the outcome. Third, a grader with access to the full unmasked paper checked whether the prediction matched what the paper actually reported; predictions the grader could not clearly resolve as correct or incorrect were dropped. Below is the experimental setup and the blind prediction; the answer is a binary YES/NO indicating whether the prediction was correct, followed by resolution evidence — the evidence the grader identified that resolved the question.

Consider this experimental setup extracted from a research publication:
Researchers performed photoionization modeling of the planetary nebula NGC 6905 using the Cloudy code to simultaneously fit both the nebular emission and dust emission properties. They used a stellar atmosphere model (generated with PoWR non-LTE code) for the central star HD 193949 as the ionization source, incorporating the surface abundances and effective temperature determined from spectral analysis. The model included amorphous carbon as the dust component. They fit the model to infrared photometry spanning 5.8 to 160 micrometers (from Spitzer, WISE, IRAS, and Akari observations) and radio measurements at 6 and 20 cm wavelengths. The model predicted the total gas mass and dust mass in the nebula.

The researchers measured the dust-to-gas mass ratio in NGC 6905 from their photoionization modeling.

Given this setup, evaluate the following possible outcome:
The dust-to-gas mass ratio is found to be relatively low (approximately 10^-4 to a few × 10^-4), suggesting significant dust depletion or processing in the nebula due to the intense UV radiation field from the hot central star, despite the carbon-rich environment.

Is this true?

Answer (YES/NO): NO